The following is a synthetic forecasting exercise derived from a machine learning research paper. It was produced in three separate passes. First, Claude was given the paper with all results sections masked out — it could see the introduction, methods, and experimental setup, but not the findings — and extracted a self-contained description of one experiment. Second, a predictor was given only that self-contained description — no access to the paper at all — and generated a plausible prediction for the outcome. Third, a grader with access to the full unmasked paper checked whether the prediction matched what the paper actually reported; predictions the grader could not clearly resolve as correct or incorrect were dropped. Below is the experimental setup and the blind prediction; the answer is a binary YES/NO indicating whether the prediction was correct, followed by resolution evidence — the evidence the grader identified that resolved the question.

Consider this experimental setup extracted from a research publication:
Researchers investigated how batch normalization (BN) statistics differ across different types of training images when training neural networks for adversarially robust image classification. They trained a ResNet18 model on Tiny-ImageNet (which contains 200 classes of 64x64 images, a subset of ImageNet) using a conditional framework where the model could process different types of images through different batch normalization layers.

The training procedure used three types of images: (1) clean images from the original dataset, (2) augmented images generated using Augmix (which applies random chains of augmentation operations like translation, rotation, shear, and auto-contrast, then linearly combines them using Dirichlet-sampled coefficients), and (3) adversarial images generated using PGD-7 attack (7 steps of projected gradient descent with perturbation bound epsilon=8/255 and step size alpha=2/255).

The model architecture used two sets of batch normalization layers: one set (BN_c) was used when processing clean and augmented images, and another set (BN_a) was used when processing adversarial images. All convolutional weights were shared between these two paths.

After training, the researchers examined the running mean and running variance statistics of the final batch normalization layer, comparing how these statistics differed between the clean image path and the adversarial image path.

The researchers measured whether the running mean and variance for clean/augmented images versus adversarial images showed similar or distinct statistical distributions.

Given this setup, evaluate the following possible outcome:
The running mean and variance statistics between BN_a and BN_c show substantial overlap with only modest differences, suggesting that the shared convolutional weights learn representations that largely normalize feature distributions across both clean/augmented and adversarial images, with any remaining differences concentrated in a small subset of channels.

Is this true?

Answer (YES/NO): NO